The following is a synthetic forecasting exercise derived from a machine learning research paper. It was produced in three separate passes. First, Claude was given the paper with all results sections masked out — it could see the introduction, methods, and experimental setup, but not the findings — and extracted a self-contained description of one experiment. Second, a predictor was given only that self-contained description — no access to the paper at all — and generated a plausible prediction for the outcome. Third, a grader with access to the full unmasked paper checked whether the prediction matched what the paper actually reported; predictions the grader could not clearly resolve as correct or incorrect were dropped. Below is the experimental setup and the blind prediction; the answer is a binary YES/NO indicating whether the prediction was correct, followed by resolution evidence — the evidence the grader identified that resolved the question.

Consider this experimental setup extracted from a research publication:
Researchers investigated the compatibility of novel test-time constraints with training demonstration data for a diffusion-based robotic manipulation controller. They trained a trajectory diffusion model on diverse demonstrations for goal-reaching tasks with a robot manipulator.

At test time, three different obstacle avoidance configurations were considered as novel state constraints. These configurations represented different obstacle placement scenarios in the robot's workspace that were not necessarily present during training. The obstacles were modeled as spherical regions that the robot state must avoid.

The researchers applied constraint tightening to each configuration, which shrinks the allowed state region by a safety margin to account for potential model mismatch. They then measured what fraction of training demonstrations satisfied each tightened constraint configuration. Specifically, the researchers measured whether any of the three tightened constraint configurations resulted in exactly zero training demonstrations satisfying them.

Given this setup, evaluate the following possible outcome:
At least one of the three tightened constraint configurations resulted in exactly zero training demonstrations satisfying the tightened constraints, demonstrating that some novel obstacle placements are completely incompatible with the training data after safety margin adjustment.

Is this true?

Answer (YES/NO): YES